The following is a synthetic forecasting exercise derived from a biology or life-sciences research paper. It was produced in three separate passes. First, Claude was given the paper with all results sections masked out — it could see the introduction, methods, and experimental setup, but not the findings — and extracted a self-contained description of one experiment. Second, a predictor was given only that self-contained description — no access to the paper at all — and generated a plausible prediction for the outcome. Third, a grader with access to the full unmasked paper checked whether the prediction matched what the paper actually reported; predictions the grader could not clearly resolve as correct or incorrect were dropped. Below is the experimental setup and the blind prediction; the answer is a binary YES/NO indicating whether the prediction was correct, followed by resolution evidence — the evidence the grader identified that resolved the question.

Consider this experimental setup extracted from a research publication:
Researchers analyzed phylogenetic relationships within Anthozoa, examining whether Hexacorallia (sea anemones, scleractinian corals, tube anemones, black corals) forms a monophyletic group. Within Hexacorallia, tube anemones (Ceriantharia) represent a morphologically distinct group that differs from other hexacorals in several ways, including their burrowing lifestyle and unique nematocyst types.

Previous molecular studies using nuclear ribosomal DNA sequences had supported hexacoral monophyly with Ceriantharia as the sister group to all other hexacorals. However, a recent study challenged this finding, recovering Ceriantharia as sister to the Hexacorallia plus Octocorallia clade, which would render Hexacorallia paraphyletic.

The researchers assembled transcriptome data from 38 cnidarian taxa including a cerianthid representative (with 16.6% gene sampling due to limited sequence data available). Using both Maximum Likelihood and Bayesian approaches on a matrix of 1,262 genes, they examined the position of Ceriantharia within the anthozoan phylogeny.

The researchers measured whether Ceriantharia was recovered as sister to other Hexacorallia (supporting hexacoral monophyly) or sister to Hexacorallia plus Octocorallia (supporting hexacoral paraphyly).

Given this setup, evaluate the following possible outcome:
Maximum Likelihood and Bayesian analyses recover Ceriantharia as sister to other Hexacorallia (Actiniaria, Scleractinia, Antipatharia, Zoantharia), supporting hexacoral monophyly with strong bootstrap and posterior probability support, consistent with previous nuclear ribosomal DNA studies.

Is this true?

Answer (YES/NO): NO